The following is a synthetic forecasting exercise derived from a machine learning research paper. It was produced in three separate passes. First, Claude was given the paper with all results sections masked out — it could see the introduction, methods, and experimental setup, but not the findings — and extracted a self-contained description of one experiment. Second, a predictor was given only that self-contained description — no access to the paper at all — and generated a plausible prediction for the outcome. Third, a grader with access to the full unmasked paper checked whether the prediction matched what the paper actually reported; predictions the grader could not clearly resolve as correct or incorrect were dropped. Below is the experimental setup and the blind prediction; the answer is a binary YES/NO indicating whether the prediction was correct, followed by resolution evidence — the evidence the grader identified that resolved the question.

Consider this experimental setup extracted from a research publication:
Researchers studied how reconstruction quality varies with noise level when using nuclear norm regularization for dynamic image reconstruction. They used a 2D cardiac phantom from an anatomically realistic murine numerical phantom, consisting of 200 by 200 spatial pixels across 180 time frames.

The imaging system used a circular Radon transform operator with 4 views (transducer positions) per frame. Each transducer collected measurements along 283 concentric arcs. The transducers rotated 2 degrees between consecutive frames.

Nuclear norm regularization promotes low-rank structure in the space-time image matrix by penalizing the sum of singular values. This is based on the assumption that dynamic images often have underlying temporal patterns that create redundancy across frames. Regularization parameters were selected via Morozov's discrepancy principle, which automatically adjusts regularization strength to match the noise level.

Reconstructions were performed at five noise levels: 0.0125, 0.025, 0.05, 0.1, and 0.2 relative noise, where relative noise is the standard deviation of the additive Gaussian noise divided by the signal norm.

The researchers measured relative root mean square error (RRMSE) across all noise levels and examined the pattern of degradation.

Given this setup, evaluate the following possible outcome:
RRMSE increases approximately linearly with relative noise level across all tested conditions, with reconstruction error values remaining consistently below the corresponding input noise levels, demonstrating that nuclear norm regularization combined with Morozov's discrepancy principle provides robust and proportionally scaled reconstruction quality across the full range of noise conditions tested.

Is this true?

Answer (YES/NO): NO